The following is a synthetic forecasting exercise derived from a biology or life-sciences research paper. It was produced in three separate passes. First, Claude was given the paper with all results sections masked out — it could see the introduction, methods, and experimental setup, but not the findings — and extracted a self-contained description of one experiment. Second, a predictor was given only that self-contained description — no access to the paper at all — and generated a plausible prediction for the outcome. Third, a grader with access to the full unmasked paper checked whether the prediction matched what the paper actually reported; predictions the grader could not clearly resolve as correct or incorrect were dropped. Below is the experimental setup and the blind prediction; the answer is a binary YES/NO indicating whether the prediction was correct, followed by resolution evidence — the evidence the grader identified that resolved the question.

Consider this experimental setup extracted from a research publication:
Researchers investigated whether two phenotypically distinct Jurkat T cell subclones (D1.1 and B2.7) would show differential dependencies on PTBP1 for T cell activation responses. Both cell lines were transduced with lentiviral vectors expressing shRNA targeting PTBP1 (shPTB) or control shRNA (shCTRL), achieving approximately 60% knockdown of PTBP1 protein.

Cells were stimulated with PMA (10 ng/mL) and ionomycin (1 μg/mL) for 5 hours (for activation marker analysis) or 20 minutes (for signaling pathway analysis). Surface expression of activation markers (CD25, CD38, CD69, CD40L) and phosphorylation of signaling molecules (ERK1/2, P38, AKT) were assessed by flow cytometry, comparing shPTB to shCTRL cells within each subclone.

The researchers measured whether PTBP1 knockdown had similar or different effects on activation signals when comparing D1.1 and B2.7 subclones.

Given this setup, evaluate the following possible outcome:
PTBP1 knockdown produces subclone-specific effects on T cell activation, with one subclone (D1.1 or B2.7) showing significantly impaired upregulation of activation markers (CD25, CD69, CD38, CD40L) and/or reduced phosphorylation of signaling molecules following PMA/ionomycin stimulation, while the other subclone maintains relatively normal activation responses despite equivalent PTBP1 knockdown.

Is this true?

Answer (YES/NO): NO